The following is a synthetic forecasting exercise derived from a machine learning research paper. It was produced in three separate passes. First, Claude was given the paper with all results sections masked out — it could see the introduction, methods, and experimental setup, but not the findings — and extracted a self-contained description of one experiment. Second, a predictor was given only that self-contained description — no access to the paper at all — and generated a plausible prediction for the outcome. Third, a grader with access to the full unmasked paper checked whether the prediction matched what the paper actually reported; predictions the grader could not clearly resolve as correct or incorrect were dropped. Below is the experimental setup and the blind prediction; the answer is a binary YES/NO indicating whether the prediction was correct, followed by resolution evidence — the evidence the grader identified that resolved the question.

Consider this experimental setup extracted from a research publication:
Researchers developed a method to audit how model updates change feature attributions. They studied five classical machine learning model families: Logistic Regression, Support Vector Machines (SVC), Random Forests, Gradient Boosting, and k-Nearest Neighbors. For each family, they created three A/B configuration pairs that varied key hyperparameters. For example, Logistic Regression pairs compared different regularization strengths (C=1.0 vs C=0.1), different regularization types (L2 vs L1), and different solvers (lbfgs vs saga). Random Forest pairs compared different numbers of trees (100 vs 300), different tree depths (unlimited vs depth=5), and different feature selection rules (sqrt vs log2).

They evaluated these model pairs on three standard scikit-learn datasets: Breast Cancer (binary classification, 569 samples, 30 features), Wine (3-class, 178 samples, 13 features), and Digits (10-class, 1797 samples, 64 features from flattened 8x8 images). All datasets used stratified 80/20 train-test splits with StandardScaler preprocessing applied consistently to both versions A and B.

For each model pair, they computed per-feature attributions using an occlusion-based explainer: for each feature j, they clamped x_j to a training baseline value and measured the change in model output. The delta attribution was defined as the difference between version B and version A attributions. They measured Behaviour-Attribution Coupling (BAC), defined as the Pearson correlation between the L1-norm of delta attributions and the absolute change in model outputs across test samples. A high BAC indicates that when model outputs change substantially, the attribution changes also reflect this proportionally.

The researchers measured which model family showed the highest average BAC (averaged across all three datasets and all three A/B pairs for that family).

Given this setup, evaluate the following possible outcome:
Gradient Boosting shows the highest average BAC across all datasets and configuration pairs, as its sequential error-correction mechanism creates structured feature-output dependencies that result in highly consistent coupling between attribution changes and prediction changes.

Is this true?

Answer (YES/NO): NO